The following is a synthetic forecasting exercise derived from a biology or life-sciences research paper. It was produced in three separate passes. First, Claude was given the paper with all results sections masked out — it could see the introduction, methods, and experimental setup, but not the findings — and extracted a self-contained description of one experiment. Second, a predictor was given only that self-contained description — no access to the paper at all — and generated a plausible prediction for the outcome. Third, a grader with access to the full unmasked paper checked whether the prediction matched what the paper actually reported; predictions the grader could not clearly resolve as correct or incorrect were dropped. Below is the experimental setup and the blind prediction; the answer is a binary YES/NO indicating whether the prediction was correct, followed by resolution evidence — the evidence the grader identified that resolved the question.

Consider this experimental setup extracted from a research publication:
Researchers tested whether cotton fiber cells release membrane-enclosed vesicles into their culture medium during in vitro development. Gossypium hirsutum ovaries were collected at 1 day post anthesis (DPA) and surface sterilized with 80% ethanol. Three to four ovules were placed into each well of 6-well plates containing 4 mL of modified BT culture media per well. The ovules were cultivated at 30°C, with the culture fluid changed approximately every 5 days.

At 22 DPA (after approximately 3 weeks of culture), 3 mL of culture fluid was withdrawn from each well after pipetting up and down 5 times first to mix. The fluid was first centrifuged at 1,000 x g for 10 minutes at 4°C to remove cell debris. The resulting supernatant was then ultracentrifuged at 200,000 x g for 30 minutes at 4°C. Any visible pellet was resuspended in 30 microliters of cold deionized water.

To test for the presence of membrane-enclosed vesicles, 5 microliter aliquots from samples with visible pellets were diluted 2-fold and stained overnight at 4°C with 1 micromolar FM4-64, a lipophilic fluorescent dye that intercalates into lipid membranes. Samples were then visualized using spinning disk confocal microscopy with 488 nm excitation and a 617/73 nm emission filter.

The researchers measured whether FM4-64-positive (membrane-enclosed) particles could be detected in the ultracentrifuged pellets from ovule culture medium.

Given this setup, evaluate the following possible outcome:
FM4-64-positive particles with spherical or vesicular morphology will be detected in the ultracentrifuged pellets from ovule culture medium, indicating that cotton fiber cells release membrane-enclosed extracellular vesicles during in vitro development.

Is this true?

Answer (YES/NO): YES